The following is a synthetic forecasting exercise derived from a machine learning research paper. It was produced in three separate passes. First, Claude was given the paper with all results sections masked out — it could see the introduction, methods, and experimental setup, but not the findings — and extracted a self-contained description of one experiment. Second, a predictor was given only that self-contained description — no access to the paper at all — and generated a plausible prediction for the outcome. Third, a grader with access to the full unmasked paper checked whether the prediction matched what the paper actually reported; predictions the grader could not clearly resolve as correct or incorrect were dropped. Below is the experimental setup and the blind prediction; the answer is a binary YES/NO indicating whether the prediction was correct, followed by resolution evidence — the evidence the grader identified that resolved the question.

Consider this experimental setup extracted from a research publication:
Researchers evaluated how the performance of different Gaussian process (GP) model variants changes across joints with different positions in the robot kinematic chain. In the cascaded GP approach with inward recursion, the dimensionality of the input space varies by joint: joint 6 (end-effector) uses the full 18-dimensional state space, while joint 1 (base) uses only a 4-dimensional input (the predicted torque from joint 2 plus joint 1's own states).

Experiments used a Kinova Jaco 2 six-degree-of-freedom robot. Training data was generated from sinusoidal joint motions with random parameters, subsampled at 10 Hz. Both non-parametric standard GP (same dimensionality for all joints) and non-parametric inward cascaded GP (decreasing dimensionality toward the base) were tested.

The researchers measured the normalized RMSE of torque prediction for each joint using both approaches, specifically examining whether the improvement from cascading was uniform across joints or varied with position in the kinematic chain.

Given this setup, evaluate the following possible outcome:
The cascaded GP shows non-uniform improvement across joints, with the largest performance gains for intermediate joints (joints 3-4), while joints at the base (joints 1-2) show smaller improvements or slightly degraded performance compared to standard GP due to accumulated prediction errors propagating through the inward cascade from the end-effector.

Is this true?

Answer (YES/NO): NO